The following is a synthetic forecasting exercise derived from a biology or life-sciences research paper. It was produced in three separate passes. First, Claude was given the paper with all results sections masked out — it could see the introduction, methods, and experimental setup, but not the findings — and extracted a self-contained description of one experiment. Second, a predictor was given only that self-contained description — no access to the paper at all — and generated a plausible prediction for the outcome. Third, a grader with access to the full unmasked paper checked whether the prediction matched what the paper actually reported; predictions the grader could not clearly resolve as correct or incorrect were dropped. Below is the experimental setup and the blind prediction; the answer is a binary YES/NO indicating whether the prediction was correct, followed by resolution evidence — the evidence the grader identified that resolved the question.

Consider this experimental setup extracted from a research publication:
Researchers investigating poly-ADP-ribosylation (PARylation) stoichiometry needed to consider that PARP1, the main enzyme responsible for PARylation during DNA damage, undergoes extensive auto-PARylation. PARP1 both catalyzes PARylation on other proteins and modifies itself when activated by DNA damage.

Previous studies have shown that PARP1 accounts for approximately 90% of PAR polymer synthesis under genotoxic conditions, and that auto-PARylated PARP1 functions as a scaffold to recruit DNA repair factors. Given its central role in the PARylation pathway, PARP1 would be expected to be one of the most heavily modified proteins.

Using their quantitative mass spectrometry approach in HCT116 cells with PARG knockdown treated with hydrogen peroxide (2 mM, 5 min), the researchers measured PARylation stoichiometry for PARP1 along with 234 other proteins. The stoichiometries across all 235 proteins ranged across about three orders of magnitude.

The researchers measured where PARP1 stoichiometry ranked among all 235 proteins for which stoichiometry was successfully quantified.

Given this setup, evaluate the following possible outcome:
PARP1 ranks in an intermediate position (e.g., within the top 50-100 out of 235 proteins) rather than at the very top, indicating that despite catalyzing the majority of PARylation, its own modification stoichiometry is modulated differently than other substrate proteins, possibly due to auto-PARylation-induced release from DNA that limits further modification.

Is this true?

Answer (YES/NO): NO